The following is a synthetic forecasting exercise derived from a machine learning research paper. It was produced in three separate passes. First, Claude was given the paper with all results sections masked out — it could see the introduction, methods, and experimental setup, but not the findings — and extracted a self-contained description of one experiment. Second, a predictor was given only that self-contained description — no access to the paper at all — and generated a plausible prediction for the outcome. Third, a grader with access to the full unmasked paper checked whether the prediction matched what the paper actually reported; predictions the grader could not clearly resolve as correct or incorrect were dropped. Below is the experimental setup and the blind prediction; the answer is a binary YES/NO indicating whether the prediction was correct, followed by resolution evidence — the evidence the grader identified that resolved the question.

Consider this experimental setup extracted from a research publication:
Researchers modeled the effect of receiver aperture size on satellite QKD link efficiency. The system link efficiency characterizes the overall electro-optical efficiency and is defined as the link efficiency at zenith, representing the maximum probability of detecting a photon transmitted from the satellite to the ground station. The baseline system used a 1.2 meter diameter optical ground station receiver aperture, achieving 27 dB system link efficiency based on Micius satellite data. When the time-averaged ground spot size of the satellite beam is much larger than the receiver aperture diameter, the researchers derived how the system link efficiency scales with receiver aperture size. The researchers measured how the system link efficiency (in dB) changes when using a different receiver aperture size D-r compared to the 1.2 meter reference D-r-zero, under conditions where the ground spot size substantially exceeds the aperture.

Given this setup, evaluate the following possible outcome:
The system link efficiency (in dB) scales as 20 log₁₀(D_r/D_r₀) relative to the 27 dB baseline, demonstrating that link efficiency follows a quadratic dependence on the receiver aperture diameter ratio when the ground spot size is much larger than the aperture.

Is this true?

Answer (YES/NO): YES